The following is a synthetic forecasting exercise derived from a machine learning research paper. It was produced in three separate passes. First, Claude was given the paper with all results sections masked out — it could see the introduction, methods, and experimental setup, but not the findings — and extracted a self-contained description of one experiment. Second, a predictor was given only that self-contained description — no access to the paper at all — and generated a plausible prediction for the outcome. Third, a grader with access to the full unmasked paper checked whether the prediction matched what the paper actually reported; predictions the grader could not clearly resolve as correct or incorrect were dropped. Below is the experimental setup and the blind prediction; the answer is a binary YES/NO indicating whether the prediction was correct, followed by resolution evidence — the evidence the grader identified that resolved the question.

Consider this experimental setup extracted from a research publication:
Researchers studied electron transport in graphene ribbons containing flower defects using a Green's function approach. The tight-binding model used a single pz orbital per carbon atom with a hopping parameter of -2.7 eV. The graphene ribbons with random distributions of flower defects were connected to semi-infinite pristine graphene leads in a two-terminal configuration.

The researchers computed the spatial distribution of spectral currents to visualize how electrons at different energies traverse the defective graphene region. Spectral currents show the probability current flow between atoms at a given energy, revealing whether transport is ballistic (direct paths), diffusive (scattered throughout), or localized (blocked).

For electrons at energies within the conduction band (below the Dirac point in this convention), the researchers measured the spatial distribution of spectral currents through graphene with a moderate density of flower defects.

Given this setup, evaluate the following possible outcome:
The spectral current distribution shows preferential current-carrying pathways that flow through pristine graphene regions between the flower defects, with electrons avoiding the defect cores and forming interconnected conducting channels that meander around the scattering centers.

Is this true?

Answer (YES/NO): NO